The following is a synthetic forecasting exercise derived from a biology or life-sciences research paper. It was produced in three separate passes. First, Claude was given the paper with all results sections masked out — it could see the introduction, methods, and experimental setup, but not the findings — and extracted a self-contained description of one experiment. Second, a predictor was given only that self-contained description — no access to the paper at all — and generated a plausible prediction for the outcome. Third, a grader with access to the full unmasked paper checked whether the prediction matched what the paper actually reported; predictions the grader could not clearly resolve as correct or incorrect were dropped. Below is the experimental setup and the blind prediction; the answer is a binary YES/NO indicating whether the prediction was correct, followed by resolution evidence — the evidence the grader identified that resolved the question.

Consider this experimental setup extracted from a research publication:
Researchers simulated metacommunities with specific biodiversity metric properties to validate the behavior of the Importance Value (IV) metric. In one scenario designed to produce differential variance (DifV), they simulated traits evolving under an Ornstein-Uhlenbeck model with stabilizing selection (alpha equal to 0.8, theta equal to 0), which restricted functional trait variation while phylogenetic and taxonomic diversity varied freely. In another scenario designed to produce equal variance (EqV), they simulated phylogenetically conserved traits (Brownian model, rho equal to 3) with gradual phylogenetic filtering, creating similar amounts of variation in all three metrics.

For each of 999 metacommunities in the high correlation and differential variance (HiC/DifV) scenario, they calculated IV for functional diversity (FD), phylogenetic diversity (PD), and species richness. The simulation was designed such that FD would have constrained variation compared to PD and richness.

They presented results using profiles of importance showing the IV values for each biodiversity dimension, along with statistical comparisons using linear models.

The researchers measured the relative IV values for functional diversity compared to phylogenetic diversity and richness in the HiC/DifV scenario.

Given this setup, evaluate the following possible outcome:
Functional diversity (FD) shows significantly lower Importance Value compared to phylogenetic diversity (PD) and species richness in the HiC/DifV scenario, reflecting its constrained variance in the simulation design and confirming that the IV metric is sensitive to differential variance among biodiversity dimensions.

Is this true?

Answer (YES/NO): YES